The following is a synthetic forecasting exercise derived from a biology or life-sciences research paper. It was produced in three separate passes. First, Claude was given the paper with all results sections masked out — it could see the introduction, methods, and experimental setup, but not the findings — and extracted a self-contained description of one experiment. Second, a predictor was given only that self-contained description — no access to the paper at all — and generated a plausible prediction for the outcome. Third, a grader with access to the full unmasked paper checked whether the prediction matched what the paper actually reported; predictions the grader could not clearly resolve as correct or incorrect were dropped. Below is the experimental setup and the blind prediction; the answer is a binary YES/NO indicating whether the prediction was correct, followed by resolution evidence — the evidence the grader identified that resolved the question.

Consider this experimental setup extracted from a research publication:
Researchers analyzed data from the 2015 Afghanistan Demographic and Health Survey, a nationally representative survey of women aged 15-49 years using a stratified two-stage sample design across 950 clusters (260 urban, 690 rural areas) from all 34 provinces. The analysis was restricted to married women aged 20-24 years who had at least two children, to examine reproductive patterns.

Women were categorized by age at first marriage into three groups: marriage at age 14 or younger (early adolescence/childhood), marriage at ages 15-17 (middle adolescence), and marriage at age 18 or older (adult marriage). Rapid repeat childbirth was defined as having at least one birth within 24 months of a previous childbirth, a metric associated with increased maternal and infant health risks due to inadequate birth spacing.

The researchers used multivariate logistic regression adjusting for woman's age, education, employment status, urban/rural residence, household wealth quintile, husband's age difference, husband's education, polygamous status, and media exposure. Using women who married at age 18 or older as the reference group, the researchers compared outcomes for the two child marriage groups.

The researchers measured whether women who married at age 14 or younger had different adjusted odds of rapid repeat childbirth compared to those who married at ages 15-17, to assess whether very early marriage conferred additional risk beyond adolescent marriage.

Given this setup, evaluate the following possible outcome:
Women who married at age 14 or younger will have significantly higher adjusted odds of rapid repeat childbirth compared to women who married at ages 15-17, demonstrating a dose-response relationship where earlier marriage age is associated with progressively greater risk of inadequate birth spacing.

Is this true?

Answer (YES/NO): NO